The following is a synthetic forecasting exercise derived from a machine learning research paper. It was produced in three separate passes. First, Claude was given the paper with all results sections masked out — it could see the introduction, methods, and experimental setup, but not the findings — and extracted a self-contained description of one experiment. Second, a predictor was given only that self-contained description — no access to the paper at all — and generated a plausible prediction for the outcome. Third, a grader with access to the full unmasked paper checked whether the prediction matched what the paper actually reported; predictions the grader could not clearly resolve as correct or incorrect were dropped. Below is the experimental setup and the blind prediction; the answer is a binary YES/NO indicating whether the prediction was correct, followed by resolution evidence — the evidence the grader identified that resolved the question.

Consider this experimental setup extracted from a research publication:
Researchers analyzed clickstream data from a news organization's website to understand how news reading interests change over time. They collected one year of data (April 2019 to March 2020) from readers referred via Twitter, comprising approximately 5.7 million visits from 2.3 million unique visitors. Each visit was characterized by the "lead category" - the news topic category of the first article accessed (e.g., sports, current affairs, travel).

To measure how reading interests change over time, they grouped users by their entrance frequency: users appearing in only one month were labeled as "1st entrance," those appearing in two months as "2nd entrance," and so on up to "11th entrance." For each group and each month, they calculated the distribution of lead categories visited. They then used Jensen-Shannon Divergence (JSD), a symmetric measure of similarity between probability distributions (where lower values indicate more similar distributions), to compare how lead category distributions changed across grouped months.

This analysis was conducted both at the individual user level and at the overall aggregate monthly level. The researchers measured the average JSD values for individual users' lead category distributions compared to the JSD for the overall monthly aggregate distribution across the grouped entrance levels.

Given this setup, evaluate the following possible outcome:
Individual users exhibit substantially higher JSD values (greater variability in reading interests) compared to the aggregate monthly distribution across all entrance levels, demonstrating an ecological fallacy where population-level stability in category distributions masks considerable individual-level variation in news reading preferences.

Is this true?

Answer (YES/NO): YES